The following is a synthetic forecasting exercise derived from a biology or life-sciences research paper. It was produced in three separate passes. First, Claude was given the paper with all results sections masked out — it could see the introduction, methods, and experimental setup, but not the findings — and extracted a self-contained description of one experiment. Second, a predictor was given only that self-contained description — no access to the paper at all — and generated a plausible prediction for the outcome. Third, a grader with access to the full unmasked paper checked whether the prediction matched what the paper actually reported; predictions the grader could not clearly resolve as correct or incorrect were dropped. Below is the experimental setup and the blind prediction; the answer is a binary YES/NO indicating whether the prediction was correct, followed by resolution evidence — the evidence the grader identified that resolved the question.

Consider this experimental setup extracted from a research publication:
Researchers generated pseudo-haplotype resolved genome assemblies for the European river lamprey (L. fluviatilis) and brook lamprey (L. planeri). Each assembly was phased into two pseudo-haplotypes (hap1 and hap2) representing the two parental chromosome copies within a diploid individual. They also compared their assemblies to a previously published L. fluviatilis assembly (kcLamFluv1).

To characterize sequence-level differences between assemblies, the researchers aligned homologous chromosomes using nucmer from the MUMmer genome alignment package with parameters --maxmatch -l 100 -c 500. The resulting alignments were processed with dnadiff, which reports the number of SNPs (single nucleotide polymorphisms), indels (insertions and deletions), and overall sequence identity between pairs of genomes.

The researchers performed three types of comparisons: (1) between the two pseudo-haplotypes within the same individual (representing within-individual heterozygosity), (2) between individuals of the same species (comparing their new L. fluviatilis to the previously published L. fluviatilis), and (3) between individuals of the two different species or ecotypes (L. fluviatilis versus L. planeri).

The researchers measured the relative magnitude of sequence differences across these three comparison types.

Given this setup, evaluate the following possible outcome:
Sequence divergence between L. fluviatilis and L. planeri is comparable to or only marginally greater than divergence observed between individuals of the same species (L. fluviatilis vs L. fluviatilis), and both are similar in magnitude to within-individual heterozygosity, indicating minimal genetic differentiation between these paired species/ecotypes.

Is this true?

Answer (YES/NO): NO